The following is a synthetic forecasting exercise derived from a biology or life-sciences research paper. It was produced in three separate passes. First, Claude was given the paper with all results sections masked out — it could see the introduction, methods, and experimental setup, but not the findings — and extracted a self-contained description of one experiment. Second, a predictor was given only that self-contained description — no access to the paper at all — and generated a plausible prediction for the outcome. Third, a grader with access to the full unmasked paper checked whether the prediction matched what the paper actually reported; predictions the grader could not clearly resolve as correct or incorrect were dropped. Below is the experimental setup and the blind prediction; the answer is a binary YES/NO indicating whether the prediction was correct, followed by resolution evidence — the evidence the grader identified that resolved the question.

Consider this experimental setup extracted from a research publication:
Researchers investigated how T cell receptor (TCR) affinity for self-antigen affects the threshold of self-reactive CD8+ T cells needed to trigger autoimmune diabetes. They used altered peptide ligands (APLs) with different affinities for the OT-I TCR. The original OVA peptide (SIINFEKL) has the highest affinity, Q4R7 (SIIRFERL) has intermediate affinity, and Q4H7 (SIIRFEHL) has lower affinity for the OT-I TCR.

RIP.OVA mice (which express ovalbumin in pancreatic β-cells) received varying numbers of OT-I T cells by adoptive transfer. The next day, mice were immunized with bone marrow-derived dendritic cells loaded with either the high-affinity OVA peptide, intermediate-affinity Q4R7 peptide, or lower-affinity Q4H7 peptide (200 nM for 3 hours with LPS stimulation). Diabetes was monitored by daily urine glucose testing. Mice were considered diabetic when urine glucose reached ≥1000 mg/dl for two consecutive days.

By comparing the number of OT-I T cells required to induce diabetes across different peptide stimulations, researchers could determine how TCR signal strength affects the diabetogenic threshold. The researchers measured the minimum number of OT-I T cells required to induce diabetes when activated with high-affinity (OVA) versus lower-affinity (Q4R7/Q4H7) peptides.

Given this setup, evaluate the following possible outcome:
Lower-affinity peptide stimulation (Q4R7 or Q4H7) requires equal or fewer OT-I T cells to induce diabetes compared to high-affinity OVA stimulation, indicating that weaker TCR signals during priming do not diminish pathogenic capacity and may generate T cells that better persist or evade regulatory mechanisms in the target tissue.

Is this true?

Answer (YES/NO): NO